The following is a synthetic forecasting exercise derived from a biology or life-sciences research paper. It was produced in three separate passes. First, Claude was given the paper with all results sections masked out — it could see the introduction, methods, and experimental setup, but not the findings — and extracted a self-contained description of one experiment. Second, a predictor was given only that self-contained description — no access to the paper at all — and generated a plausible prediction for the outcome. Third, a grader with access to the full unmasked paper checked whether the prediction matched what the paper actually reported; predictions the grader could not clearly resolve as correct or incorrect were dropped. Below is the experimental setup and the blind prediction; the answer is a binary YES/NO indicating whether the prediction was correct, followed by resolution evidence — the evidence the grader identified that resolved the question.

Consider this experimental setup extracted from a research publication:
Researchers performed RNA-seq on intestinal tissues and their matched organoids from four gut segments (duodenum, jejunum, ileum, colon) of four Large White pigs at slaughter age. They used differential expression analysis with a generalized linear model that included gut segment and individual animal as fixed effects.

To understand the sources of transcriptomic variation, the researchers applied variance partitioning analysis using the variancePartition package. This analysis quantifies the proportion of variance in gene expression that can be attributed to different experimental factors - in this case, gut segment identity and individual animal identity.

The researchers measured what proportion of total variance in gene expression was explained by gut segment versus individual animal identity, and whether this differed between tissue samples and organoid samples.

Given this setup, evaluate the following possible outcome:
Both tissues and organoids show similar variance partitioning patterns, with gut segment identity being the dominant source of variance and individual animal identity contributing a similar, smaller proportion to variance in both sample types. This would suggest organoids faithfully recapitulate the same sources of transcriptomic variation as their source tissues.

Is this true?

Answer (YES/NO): NO